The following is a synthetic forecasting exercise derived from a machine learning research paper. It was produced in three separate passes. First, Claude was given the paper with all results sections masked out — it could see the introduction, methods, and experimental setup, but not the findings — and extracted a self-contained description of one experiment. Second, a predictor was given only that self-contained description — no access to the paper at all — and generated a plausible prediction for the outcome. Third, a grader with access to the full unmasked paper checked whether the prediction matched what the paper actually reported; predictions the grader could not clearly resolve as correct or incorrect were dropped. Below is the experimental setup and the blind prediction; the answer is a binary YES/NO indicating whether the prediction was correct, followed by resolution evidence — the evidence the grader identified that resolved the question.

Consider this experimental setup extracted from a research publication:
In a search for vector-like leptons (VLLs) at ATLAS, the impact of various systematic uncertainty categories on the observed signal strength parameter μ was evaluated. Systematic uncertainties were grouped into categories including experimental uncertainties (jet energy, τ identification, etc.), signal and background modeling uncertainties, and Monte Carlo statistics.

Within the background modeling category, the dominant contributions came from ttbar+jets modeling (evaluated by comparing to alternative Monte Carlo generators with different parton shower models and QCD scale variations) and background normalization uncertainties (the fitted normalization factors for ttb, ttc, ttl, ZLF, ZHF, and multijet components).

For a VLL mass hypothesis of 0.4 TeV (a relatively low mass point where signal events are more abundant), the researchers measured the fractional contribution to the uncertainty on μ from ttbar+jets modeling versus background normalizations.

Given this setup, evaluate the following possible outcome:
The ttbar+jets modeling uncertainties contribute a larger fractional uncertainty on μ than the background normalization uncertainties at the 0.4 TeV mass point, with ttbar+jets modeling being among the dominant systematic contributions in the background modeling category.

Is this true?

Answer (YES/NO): YES